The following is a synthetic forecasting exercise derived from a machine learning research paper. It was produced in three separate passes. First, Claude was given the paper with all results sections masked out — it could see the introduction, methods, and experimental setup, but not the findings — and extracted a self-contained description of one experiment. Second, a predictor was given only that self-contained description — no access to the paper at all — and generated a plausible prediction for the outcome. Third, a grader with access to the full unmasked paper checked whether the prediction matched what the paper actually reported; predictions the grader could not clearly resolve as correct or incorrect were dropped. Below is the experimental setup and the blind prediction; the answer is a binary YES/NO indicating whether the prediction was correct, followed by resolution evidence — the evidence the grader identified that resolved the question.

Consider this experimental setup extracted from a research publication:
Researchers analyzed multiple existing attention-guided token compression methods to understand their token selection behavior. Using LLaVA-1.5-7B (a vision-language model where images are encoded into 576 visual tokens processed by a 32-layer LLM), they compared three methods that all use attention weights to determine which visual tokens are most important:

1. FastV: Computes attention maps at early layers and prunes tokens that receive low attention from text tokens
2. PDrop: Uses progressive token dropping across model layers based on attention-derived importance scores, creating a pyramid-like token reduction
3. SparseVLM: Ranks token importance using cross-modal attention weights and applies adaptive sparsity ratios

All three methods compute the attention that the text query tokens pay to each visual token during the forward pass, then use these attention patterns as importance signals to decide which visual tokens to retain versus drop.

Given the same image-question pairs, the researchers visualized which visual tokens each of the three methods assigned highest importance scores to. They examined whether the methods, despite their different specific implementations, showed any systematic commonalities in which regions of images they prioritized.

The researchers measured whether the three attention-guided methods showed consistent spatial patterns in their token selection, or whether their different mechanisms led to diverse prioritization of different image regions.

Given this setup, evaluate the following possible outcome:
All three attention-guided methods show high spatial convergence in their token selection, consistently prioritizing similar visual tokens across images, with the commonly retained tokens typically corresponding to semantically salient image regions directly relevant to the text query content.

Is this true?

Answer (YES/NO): NO